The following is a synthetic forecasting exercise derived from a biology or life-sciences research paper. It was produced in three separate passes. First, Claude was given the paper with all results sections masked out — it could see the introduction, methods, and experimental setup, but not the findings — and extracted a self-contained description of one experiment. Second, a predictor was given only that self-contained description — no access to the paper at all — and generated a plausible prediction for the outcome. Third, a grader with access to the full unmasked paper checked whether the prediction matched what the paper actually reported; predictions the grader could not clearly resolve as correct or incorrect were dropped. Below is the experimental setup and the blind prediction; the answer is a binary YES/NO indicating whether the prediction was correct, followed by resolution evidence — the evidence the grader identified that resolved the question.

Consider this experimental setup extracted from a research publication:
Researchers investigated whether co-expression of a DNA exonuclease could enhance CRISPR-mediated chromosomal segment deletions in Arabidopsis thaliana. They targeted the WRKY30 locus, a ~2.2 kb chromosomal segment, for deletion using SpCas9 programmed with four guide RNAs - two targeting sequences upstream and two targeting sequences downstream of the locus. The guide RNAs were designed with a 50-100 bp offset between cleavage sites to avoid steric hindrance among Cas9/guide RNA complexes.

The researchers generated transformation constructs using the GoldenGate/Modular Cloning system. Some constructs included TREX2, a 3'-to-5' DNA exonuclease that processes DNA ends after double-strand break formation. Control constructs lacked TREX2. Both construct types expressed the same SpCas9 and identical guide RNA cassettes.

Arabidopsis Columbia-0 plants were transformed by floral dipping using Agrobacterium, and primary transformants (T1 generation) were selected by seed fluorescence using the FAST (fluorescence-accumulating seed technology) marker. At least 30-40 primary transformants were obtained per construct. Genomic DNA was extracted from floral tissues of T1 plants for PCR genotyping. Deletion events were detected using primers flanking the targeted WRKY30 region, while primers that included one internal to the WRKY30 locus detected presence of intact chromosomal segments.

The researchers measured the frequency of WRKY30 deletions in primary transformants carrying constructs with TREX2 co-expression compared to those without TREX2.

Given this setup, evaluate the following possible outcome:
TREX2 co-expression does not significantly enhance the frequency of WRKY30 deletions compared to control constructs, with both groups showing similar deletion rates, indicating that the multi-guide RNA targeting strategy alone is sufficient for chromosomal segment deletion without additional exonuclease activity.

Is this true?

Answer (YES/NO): YES